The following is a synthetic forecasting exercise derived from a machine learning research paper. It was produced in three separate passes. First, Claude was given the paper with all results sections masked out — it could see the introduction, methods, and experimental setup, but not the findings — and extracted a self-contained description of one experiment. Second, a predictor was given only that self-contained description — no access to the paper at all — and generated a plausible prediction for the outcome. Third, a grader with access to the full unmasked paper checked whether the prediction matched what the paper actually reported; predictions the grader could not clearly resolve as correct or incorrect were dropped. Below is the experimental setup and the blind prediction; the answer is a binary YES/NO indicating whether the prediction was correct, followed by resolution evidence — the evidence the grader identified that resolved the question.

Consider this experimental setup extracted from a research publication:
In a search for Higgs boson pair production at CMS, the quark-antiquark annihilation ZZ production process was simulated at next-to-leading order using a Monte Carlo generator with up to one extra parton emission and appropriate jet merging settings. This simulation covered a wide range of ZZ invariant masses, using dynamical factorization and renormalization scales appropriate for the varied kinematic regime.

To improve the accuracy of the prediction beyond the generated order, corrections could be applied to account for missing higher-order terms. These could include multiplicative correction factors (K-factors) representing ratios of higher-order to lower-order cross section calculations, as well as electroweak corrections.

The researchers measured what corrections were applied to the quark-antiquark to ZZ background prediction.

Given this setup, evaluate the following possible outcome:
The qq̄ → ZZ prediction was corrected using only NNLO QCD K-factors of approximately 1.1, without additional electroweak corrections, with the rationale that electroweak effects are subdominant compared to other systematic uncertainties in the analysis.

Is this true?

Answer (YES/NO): NO